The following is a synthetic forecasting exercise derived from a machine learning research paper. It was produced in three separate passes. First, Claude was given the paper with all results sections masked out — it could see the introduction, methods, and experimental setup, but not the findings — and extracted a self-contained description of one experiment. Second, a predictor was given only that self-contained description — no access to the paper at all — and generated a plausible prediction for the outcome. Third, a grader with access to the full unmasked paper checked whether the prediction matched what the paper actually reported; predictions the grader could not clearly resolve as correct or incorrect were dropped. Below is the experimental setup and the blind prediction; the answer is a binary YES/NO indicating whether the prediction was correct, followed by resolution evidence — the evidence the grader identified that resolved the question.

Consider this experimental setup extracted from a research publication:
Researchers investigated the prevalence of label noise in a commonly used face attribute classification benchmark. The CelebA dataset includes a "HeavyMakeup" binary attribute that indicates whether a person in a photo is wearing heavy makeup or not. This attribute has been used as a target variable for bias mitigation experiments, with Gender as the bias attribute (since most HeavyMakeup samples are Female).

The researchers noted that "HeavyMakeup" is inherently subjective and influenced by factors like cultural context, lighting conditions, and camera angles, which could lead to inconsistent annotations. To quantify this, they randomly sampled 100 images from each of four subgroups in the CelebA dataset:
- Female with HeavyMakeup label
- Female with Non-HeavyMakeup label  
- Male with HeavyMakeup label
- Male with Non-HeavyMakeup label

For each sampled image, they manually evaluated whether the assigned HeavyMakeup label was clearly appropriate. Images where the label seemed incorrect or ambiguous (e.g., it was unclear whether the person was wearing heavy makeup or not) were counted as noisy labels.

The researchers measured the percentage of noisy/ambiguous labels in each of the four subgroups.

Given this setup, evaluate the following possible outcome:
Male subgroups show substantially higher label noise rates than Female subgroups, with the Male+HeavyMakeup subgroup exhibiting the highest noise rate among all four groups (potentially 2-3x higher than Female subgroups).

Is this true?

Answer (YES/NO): NO